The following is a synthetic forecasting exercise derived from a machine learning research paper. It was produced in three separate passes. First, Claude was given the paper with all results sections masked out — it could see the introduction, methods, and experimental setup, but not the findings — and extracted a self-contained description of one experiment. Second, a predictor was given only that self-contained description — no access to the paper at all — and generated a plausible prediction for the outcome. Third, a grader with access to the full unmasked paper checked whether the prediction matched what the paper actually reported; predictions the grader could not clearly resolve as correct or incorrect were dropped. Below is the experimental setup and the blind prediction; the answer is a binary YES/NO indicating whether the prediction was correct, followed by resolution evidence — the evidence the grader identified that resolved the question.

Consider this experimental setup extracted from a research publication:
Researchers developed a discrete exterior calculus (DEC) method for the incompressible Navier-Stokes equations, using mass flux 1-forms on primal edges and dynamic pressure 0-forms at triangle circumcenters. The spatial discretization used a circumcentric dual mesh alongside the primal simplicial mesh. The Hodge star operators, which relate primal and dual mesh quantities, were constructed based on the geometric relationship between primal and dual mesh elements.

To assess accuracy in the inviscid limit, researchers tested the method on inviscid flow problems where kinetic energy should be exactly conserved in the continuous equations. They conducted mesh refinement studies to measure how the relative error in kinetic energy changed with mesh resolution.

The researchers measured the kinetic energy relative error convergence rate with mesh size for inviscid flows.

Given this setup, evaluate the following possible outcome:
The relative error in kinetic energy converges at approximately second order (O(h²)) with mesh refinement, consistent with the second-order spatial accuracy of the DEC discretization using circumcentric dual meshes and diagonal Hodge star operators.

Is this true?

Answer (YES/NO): YES